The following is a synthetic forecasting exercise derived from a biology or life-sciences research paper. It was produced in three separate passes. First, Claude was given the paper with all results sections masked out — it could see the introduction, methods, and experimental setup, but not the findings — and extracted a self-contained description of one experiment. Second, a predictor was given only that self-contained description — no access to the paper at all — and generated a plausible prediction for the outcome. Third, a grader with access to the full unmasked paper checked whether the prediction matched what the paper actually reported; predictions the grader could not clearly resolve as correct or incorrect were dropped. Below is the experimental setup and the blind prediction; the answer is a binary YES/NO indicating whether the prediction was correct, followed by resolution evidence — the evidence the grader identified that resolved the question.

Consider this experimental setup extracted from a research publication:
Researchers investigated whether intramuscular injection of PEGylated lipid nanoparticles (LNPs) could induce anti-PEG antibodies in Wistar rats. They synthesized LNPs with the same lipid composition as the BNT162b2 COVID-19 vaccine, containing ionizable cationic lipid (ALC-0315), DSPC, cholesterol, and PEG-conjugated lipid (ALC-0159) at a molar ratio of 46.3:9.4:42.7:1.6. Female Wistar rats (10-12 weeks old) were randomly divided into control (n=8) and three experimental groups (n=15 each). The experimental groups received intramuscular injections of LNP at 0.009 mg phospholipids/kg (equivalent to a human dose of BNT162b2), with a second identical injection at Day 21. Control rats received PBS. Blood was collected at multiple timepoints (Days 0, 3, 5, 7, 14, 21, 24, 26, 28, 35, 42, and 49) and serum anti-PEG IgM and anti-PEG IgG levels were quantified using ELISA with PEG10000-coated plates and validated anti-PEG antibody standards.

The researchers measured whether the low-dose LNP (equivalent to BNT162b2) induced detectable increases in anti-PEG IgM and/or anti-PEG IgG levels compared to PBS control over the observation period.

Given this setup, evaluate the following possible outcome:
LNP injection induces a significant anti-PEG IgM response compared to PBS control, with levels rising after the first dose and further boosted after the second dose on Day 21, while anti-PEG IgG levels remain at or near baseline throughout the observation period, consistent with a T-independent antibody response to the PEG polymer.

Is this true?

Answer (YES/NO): NO